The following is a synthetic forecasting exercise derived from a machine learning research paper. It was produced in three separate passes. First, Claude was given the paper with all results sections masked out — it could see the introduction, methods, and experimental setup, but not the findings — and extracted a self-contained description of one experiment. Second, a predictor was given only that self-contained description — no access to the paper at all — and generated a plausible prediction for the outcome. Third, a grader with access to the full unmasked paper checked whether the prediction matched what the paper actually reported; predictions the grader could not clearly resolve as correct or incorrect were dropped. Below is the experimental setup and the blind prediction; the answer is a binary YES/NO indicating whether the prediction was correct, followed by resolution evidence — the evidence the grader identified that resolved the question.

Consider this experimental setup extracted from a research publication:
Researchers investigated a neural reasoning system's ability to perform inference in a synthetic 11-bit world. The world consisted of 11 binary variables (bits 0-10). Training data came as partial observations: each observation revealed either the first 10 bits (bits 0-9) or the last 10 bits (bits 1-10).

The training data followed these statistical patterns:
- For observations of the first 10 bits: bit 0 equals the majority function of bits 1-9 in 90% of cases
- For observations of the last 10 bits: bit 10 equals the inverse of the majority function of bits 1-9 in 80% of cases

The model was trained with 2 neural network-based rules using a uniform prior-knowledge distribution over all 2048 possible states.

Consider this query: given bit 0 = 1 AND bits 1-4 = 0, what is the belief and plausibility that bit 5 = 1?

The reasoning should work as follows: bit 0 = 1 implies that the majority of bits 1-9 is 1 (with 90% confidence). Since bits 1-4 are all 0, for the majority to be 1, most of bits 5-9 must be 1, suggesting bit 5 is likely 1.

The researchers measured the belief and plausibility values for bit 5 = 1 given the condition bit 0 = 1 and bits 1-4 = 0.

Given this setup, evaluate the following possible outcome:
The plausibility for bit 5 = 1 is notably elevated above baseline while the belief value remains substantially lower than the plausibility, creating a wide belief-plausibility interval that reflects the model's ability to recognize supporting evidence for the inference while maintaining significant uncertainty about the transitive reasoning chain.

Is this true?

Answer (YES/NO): NO